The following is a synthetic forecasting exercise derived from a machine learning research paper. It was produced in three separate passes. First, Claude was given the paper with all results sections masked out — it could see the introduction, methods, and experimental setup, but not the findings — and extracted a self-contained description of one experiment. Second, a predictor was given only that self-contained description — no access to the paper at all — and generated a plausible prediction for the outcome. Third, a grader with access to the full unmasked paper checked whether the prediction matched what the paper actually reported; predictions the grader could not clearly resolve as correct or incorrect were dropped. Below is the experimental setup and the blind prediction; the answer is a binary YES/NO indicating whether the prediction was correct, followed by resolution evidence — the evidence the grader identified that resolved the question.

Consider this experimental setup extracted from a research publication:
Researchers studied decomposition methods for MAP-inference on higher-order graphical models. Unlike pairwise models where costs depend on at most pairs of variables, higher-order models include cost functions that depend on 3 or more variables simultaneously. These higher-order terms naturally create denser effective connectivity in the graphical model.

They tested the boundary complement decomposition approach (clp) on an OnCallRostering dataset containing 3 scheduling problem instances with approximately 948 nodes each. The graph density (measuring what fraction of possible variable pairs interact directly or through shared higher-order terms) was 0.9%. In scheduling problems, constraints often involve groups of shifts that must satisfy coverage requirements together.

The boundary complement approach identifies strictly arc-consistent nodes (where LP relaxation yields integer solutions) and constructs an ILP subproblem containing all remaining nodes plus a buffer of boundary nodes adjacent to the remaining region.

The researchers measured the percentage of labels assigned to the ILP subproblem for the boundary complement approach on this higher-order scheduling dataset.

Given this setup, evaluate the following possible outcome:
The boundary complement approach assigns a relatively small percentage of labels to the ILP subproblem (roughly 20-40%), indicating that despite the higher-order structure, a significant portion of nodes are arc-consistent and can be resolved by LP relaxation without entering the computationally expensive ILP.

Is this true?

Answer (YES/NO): NO